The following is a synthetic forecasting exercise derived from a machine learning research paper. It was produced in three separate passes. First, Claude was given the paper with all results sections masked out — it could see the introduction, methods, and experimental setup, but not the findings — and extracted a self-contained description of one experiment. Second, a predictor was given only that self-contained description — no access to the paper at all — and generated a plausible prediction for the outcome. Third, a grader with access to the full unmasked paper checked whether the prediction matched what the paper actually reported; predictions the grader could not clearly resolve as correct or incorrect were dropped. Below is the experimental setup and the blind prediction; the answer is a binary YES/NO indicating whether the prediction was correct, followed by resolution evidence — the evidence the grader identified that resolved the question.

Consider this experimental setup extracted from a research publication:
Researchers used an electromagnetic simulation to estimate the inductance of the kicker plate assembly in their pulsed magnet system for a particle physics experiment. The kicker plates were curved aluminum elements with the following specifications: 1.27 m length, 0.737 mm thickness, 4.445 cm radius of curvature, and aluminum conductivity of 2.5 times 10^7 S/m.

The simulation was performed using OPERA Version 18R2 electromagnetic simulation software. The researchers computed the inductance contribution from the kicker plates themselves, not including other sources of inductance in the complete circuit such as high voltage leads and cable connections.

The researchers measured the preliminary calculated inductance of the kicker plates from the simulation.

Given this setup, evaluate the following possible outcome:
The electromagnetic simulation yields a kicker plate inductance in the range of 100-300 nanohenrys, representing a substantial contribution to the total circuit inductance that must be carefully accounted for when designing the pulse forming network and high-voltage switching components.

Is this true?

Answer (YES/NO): NO